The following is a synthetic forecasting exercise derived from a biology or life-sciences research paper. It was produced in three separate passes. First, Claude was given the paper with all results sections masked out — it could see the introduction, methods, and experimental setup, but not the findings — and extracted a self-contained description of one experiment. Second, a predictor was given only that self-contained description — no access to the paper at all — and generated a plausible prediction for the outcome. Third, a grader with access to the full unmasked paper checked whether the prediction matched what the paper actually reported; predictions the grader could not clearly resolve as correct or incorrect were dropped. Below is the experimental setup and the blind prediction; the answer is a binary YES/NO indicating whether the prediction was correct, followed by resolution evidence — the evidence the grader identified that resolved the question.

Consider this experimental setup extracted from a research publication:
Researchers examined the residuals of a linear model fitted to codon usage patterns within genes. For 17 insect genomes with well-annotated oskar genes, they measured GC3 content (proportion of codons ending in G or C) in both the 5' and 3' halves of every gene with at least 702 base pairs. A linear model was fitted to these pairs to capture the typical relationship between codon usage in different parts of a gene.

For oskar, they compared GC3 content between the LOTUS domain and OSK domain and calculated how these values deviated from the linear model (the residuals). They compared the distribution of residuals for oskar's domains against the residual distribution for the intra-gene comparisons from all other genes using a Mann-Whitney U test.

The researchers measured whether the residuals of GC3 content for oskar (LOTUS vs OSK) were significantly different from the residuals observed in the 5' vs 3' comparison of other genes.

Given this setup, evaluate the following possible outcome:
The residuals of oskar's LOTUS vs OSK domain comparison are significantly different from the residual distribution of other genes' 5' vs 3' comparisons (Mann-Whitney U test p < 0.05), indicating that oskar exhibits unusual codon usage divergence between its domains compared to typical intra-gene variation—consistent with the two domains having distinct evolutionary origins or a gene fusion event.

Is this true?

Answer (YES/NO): YES